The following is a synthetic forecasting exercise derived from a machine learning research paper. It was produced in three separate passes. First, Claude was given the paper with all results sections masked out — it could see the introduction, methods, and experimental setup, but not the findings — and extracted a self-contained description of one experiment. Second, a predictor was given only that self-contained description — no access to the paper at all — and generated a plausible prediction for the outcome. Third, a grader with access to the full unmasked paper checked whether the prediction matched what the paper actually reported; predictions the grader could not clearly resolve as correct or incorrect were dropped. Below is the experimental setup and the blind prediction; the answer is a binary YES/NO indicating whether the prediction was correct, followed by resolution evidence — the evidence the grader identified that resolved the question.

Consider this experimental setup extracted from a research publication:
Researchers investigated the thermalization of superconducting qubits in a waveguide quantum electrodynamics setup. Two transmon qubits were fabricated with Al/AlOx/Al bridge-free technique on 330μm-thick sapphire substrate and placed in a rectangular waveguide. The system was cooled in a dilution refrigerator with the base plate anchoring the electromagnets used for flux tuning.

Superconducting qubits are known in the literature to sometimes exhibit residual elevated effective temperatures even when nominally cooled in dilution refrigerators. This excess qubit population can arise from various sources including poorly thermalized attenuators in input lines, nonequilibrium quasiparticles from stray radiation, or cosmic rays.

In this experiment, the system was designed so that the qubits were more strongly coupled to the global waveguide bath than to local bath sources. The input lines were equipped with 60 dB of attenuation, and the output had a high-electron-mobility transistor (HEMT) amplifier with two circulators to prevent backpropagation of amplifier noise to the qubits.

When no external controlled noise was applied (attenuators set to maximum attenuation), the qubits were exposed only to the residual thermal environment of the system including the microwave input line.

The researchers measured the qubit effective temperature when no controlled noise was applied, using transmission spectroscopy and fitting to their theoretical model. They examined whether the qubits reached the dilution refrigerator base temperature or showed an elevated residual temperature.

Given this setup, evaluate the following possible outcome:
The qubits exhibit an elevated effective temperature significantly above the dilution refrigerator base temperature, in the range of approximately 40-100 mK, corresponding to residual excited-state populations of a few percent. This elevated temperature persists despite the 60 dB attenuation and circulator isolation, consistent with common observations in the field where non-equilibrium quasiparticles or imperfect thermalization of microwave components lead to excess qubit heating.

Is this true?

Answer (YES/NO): YES